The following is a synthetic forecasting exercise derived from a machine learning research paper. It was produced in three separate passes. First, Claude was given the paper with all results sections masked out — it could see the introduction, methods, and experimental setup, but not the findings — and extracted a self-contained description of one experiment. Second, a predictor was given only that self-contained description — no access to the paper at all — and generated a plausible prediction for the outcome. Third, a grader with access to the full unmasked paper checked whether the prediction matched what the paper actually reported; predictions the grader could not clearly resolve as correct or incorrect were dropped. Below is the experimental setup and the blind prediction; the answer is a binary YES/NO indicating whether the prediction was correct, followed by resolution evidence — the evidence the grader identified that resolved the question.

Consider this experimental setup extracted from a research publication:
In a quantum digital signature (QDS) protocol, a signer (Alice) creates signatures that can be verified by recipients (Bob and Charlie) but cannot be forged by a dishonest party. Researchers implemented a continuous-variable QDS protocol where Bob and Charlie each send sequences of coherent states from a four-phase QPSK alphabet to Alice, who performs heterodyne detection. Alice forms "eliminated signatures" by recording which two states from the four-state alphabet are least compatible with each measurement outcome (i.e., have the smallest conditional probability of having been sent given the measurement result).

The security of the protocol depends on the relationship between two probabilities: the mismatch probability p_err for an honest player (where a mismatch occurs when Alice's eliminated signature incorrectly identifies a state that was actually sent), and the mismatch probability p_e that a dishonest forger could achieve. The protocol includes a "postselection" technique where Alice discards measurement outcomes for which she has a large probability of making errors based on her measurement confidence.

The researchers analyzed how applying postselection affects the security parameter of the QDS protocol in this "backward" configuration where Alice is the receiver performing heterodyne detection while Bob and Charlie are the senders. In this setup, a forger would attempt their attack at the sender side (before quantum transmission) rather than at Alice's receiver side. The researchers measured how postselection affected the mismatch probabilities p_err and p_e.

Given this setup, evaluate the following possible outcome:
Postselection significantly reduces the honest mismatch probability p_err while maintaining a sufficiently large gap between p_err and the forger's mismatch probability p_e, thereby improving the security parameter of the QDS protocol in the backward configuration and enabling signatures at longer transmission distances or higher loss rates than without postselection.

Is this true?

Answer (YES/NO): YES